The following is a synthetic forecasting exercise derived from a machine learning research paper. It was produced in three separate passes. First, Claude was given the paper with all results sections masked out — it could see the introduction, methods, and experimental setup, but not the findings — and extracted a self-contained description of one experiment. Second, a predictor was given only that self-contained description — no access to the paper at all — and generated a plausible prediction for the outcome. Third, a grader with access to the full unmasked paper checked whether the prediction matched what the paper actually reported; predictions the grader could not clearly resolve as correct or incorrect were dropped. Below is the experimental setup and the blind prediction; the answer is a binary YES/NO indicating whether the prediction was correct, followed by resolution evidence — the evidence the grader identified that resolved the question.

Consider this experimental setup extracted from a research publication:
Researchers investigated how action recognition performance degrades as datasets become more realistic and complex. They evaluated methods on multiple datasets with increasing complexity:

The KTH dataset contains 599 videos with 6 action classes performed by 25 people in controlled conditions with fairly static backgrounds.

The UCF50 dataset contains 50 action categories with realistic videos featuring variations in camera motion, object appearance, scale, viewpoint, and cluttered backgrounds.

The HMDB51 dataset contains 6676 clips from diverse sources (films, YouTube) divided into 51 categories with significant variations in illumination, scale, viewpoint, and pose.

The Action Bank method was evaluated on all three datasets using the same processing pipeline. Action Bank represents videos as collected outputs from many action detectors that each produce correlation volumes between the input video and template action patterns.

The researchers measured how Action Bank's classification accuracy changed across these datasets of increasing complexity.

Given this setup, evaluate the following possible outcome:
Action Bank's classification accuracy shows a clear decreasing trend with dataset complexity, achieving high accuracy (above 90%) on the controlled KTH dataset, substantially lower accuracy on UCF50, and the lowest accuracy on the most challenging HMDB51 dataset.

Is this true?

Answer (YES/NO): YES